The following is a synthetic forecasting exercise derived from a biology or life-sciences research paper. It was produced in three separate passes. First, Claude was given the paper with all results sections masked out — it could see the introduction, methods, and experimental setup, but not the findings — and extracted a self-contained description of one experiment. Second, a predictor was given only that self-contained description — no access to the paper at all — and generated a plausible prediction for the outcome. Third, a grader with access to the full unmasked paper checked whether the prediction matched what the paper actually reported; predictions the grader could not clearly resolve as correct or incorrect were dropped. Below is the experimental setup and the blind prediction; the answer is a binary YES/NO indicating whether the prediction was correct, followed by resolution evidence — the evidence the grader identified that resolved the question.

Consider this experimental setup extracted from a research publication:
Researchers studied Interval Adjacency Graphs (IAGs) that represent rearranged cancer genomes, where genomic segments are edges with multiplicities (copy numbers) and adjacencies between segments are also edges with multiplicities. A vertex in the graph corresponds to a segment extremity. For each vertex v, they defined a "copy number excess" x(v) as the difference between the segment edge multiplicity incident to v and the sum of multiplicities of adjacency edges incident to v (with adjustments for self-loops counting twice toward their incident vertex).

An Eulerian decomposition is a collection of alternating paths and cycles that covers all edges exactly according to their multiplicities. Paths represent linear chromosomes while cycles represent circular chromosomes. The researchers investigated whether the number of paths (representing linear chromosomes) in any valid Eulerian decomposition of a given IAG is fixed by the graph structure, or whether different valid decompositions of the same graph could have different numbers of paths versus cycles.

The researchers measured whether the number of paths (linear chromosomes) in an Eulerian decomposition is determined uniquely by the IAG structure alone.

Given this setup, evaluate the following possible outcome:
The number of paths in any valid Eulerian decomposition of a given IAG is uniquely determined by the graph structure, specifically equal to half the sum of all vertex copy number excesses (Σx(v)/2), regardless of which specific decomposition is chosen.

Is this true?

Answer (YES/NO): YES